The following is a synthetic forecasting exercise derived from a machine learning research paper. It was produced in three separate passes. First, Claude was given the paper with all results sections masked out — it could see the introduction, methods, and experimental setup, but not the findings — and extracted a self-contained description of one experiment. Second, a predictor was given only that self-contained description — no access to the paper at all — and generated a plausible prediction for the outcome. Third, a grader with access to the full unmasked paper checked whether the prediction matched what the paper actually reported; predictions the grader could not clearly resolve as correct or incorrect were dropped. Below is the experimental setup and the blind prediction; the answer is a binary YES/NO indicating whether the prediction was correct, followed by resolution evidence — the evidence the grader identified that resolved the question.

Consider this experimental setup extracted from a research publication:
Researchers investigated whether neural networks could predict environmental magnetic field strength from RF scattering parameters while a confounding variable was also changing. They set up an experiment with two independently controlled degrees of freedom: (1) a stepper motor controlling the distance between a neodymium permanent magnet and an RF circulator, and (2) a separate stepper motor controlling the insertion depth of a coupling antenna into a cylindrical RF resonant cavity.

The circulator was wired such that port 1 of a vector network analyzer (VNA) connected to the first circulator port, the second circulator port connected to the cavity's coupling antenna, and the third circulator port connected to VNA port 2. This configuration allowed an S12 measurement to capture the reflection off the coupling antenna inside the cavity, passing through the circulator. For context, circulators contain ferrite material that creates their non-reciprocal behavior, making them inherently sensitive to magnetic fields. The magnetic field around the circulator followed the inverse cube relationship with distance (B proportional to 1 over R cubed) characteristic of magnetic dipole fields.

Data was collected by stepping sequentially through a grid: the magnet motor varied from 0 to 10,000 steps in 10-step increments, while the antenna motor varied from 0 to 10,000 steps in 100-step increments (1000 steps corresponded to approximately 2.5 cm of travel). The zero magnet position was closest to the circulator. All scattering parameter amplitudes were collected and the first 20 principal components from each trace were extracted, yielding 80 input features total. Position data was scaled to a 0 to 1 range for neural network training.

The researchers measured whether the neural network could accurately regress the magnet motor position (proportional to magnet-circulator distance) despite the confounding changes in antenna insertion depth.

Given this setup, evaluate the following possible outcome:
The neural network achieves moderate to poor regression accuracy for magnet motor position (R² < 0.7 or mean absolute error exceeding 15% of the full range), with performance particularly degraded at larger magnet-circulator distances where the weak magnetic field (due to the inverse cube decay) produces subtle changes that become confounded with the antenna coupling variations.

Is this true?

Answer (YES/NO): NO